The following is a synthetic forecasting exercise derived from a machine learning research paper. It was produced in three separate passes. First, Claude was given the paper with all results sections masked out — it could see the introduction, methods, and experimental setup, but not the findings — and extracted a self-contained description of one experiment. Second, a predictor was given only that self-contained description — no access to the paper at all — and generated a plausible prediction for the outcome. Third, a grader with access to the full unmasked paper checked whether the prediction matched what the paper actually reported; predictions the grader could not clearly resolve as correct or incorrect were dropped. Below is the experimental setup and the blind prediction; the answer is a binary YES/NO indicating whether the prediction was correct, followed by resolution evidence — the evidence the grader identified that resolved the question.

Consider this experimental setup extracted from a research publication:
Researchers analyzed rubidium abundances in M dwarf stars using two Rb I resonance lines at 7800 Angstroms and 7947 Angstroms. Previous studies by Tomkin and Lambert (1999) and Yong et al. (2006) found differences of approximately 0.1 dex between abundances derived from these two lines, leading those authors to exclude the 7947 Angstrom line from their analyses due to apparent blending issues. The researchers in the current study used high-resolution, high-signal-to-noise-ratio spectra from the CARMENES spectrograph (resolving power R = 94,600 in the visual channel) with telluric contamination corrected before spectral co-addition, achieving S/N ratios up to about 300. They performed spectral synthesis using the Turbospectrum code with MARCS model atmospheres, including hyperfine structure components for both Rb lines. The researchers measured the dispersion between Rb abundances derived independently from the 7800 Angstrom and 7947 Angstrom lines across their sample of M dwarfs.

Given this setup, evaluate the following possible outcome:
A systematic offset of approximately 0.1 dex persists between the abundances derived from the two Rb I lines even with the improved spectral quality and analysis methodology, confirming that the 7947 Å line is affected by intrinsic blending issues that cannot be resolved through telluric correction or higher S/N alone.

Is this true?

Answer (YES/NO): NO